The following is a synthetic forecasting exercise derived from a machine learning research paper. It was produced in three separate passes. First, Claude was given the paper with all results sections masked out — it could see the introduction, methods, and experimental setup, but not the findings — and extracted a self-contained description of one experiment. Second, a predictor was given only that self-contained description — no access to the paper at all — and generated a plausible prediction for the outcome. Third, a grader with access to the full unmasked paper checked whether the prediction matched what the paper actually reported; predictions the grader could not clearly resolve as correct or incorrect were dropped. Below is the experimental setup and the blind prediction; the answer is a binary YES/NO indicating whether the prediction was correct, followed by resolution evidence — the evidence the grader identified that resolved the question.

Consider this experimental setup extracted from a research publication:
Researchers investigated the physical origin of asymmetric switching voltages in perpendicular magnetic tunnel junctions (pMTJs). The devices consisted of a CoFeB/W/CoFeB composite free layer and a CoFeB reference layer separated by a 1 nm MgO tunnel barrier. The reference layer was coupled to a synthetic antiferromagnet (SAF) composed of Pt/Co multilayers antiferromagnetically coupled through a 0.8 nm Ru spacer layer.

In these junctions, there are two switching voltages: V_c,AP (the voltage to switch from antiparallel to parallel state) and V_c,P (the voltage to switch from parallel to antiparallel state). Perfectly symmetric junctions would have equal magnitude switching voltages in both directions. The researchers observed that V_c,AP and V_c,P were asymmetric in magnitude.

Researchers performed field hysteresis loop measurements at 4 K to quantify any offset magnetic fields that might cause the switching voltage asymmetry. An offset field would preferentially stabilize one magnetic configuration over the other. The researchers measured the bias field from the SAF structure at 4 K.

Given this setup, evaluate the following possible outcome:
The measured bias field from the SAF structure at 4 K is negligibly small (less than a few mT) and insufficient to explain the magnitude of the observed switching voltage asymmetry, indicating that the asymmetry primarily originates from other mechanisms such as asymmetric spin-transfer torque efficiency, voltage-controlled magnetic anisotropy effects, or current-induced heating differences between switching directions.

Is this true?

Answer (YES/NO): NO